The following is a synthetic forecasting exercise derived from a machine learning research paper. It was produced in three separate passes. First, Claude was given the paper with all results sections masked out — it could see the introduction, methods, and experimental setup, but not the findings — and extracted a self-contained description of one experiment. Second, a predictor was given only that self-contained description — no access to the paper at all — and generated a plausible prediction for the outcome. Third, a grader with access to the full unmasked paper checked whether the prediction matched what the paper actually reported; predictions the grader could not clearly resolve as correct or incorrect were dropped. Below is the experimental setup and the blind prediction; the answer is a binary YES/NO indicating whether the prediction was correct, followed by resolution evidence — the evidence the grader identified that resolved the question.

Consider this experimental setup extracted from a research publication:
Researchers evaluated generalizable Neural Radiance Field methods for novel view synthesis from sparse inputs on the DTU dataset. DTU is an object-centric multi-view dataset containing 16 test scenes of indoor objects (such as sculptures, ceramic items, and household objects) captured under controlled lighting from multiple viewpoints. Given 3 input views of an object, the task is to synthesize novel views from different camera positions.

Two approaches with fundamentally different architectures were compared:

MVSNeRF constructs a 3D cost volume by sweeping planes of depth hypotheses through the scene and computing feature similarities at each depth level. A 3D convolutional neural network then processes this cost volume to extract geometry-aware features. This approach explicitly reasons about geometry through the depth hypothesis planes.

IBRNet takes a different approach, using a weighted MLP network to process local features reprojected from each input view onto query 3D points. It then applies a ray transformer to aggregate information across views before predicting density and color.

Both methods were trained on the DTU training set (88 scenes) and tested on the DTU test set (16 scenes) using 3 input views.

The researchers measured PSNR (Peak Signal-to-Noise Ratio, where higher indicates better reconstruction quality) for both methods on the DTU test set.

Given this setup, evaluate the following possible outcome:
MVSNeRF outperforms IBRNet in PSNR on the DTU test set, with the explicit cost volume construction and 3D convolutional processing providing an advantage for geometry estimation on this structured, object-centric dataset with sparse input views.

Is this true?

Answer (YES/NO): YES